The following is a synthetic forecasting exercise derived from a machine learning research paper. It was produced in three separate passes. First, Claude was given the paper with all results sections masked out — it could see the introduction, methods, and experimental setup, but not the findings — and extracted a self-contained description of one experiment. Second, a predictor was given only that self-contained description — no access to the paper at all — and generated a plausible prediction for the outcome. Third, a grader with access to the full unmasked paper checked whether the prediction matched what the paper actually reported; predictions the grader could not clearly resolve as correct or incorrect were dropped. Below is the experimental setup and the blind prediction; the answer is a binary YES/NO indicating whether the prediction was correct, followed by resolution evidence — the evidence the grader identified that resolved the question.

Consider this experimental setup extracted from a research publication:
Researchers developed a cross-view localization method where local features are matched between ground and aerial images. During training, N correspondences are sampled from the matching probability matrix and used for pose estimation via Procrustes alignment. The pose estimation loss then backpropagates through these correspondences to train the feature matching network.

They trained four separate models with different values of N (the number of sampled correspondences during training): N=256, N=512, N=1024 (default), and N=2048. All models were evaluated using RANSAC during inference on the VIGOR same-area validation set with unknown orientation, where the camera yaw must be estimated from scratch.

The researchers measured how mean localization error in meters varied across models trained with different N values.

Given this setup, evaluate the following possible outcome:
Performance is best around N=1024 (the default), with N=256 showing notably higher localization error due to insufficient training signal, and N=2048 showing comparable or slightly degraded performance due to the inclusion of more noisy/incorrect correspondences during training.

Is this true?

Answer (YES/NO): YES